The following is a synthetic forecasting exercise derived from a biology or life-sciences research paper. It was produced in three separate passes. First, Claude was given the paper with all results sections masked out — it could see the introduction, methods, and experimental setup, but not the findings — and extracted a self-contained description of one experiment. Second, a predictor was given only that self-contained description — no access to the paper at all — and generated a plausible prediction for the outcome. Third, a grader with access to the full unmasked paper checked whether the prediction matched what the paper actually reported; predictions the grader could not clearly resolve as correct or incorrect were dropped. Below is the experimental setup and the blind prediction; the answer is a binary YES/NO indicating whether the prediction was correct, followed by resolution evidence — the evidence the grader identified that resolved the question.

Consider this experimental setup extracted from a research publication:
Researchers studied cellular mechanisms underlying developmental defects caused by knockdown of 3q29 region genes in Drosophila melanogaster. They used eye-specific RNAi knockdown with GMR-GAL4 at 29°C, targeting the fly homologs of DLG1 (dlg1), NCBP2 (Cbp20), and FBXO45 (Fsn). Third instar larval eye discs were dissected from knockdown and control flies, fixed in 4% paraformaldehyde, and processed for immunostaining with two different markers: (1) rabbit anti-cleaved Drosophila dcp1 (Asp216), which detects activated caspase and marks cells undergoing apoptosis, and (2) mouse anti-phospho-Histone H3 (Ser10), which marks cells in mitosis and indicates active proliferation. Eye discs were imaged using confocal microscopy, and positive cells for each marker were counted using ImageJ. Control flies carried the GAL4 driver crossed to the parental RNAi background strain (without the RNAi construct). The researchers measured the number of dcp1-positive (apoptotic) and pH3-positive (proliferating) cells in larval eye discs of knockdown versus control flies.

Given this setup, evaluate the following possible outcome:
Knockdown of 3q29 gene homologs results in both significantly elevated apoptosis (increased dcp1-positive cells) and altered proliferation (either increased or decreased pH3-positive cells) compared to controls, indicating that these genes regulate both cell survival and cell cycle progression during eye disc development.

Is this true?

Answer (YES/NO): NO